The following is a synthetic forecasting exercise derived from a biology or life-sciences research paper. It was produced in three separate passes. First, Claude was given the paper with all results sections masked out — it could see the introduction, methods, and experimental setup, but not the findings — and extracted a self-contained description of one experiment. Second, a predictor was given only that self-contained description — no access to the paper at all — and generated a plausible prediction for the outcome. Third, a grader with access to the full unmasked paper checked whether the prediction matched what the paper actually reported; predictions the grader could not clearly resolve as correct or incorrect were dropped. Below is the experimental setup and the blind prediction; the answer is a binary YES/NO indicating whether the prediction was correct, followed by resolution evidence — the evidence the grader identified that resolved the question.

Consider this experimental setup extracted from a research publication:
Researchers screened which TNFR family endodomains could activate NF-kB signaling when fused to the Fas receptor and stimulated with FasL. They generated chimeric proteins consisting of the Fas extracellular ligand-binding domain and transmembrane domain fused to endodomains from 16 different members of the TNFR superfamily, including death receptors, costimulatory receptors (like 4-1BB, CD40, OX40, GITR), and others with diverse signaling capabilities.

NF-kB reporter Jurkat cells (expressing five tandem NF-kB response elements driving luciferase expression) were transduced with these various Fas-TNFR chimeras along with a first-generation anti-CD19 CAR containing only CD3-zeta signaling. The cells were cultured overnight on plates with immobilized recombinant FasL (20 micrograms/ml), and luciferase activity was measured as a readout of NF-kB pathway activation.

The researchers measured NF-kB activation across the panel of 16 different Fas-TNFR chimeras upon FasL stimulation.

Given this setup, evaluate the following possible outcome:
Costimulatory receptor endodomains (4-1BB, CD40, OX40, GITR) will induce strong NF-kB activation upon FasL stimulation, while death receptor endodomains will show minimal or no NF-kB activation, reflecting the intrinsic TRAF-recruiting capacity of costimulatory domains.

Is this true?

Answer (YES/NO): NO